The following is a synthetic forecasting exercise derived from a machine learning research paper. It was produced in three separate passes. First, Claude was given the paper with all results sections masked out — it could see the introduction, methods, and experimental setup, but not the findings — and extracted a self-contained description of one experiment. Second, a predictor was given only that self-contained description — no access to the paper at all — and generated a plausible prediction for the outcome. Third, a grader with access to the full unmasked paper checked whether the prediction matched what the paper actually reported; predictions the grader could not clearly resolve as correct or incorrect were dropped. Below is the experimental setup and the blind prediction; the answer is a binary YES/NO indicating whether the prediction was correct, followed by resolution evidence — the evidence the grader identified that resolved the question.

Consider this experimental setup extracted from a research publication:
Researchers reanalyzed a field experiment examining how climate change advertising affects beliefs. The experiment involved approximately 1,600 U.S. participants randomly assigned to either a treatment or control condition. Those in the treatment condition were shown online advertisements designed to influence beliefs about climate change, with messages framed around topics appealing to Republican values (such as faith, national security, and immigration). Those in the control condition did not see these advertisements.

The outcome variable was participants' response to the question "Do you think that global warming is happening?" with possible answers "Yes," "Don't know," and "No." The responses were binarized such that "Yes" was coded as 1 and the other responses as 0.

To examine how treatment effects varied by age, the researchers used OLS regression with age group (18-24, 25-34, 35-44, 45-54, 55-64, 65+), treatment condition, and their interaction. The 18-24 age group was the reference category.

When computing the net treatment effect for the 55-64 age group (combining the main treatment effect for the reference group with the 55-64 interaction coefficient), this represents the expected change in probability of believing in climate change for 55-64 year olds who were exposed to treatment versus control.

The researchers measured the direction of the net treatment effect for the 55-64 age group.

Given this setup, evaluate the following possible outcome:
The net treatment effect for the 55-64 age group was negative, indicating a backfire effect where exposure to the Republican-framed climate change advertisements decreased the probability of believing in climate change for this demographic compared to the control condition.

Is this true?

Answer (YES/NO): YES